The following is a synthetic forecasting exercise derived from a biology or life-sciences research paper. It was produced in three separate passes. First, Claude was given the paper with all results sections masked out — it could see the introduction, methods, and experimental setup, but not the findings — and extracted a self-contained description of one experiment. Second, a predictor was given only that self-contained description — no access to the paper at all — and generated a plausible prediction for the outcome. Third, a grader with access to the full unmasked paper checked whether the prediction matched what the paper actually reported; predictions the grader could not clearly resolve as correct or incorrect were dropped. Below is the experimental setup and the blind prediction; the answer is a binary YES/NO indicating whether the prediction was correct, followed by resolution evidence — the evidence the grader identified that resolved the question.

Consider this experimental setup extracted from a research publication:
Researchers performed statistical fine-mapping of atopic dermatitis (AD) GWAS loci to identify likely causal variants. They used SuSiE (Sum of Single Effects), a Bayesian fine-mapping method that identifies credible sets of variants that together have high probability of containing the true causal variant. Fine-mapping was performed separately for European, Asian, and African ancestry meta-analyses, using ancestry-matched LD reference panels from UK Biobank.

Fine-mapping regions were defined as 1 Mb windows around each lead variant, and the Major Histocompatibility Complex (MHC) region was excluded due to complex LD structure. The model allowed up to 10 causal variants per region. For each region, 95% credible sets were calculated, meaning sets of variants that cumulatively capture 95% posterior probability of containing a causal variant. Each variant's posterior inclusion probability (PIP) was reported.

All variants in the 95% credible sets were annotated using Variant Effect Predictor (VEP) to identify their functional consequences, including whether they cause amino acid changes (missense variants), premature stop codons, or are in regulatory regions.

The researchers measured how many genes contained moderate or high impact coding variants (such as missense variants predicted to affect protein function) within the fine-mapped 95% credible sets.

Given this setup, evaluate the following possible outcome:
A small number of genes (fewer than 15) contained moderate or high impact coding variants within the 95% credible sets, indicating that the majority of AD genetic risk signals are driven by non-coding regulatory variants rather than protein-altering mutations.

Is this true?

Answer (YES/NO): YES